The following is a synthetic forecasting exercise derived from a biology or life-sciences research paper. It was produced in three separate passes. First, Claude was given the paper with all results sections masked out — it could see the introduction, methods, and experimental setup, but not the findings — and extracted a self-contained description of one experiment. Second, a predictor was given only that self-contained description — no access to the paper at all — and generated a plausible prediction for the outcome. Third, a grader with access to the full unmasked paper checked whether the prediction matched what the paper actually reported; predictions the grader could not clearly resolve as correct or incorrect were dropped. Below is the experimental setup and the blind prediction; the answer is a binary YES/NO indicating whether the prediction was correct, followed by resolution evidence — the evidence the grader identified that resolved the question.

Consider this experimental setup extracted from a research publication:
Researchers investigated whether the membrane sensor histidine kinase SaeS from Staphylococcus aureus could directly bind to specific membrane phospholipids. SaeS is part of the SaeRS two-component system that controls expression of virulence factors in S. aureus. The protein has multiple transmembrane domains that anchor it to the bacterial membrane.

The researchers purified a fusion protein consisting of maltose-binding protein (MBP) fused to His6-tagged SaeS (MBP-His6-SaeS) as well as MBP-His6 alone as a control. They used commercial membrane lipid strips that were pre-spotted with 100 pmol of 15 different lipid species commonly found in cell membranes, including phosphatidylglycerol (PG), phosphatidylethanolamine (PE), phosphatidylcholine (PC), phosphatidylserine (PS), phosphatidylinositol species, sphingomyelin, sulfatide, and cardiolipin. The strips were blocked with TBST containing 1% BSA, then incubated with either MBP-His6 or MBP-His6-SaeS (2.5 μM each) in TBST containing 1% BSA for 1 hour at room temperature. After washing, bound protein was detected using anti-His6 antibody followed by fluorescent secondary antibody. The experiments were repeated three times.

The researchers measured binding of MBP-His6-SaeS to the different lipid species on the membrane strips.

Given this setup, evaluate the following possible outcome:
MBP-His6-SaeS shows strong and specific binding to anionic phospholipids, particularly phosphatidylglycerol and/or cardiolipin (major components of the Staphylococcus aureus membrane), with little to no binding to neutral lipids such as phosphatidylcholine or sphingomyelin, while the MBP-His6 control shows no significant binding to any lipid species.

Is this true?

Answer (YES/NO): NO